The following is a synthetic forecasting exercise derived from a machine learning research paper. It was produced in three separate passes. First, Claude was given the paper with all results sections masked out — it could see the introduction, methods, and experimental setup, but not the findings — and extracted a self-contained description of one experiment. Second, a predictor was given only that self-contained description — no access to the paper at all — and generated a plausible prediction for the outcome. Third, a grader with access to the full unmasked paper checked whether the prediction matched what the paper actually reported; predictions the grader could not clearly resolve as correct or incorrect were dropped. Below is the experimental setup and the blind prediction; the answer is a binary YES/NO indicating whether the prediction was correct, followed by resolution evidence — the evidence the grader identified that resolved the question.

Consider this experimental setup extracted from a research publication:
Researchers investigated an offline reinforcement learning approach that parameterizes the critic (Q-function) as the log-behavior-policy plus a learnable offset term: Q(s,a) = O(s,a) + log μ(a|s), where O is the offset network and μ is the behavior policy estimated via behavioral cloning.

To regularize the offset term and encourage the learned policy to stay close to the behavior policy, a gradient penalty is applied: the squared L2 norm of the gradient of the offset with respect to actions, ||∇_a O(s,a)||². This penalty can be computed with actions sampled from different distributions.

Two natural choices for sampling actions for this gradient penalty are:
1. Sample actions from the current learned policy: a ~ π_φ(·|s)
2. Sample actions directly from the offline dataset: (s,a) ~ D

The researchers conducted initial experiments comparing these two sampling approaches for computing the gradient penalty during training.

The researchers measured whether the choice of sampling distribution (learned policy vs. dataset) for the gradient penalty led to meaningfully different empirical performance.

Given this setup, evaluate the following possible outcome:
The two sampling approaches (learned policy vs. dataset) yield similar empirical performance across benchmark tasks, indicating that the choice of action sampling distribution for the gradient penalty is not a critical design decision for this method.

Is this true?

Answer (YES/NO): YES